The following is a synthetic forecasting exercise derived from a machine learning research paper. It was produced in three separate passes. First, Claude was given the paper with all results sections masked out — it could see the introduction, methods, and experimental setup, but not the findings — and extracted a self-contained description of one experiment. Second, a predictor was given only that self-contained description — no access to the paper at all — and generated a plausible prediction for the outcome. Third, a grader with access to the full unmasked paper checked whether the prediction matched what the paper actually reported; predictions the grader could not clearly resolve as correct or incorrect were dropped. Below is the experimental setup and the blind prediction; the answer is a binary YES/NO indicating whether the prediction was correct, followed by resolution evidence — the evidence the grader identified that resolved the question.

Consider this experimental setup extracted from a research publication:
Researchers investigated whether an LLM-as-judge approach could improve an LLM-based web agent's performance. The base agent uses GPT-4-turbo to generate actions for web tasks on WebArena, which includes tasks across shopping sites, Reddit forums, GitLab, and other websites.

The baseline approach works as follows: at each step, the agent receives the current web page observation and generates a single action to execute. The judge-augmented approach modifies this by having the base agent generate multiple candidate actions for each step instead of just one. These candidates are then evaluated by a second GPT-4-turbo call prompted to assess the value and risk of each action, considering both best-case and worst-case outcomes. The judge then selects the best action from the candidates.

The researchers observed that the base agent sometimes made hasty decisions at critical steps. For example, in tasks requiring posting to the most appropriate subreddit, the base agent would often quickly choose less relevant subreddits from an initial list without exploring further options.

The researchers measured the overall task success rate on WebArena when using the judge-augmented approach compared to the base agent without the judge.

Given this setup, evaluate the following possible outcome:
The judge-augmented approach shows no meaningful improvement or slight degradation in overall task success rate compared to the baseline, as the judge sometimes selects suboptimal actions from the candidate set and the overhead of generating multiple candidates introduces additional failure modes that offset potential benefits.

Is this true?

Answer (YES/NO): NO